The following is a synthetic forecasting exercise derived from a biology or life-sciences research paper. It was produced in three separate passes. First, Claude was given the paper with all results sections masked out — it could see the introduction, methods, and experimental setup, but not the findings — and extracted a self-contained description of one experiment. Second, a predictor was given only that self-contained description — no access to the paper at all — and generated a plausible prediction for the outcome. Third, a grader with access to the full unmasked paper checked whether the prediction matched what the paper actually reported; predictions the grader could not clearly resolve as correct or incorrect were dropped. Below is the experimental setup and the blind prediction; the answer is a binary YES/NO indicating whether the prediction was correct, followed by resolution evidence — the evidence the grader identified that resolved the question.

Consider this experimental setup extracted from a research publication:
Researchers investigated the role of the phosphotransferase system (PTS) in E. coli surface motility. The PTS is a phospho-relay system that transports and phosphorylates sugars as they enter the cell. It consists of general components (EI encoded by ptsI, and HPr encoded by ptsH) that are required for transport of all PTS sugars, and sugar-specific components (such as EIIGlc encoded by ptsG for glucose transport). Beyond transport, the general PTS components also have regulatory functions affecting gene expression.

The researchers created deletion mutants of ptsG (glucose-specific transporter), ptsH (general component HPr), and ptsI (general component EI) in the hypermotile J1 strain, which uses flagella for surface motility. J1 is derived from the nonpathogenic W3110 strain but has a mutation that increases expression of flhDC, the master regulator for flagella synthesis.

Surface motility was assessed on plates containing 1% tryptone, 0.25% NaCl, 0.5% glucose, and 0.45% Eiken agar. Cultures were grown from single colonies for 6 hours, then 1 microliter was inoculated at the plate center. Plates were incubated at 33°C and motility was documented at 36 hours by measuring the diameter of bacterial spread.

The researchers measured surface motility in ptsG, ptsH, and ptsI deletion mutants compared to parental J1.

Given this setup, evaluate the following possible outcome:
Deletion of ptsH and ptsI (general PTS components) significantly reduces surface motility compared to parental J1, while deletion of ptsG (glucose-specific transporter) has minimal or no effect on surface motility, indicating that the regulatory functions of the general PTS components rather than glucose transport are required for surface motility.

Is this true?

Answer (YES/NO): NO